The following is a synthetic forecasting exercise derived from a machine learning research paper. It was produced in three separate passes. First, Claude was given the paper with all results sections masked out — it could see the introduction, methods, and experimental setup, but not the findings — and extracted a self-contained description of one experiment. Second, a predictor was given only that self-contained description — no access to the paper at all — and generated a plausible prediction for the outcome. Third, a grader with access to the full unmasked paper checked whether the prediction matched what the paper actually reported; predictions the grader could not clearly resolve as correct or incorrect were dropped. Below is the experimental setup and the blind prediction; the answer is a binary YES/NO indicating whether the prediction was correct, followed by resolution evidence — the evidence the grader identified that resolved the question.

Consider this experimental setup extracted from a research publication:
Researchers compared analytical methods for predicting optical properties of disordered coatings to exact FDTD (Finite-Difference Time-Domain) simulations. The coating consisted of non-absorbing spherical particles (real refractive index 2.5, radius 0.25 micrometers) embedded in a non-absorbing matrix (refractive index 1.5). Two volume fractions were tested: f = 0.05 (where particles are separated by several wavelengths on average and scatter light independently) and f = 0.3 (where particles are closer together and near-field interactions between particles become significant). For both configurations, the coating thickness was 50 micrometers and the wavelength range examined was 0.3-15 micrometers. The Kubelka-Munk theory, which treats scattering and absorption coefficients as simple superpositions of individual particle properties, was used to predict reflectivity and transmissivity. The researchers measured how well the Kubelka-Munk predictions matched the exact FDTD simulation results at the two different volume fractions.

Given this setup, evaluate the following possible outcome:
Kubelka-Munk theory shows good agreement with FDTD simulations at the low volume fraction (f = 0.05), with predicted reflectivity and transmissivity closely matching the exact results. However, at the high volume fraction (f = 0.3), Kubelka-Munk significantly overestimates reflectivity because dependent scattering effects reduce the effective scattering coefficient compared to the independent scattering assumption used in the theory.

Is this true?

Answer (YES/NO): YES